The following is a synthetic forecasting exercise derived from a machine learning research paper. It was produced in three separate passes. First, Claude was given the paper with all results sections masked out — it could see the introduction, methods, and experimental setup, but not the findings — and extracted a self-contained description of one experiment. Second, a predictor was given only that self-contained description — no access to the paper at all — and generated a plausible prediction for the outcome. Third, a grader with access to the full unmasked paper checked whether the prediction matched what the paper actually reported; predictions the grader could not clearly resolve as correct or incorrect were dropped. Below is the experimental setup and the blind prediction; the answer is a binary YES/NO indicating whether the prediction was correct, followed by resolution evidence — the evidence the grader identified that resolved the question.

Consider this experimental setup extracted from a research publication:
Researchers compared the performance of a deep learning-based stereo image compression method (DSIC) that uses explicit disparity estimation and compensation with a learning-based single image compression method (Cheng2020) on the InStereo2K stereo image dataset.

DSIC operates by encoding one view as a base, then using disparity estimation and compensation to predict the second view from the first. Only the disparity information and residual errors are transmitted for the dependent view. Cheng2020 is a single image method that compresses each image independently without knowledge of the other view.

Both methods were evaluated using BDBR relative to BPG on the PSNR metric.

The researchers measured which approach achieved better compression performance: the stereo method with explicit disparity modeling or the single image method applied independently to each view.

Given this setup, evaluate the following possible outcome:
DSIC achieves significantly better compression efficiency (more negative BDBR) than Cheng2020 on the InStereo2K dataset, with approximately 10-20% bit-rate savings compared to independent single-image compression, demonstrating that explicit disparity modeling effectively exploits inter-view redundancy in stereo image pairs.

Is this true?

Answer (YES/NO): NO